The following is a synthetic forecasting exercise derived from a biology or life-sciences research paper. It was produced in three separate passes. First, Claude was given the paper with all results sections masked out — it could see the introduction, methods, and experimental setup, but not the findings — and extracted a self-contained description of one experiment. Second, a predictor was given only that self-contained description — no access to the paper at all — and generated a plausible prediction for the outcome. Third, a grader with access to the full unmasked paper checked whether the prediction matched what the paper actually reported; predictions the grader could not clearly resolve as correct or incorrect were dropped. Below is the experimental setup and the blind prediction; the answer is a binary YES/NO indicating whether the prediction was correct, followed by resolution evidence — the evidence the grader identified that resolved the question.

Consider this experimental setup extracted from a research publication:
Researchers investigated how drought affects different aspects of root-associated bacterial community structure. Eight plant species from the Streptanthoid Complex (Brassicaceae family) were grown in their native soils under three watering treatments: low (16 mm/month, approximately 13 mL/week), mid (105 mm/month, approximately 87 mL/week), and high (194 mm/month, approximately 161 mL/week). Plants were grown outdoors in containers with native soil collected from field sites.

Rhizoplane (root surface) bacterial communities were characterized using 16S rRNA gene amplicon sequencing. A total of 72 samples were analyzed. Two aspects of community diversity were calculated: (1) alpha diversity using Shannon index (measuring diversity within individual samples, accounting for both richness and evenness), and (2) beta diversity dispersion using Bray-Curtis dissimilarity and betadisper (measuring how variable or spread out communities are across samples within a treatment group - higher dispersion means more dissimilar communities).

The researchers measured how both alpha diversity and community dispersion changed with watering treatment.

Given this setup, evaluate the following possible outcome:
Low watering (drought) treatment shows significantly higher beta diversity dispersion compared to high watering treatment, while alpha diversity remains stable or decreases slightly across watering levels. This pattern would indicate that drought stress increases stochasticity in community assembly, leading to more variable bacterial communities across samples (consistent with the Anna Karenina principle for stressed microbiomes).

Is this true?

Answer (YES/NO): NO